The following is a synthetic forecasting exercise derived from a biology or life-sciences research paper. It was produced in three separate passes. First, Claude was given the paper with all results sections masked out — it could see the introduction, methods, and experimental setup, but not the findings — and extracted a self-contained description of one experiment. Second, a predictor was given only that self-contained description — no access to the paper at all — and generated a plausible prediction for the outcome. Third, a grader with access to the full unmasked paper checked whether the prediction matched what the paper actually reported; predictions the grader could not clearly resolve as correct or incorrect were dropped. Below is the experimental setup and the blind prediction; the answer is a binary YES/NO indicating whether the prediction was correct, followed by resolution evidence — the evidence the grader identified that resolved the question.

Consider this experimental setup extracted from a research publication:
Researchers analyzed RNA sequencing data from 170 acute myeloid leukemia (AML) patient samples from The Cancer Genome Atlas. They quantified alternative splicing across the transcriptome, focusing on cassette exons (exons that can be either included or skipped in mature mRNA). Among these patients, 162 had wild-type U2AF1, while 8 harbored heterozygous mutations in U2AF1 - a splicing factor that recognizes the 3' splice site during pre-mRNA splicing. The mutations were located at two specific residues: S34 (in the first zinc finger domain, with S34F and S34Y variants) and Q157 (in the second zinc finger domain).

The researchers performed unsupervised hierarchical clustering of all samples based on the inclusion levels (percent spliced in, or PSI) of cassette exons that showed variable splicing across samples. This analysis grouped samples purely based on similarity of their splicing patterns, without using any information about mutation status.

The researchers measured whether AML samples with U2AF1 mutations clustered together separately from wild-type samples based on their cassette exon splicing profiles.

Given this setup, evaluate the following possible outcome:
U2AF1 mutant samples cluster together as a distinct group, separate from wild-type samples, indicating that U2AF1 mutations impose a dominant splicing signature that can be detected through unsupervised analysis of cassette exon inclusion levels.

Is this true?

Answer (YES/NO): YES